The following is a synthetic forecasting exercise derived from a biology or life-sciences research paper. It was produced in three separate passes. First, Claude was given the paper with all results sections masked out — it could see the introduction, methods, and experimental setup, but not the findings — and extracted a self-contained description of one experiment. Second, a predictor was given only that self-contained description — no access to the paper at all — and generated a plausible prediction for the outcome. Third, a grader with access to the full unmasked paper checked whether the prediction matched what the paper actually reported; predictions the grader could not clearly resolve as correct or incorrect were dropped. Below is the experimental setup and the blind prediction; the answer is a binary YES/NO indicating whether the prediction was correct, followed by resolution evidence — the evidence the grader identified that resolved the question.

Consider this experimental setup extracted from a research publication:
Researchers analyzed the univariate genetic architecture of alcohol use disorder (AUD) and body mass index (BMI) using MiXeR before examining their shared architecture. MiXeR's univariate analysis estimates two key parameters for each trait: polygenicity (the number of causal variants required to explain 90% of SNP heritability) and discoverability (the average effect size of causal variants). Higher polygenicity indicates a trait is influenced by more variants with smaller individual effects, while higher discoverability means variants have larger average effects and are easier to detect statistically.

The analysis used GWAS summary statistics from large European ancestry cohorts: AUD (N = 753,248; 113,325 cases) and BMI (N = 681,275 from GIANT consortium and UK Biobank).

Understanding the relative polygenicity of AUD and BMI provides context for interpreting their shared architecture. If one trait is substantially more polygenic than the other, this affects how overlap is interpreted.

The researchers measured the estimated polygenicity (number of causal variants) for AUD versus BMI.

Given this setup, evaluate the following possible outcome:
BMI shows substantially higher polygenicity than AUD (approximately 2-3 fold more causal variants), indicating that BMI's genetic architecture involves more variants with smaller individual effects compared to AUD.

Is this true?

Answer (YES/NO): NO